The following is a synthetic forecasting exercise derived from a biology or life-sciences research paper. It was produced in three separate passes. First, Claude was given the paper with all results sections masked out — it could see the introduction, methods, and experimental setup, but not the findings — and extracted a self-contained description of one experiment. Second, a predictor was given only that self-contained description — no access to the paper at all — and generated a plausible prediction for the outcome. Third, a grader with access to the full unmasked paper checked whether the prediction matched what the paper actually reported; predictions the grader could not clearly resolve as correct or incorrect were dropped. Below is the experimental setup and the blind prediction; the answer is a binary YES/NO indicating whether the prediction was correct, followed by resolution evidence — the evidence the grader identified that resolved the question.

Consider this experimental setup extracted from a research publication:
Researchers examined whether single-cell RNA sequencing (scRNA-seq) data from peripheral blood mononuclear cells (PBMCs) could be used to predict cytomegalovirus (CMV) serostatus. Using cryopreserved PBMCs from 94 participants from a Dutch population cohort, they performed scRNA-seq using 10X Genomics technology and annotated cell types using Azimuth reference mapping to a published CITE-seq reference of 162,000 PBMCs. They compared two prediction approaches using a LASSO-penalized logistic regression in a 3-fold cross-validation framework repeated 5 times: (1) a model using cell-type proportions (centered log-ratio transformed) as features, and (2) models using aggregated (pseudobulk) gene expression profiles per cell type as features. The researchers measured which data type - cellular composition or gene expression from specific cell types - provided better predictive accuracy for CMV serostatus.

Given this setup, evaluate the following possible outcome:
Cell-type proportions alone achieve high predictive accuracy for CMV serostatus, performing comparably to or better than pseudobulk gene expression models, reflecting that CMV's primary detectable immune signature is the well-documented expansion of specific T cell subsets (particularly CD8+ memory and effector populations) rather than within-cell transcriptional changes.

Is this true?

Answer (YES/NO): YES